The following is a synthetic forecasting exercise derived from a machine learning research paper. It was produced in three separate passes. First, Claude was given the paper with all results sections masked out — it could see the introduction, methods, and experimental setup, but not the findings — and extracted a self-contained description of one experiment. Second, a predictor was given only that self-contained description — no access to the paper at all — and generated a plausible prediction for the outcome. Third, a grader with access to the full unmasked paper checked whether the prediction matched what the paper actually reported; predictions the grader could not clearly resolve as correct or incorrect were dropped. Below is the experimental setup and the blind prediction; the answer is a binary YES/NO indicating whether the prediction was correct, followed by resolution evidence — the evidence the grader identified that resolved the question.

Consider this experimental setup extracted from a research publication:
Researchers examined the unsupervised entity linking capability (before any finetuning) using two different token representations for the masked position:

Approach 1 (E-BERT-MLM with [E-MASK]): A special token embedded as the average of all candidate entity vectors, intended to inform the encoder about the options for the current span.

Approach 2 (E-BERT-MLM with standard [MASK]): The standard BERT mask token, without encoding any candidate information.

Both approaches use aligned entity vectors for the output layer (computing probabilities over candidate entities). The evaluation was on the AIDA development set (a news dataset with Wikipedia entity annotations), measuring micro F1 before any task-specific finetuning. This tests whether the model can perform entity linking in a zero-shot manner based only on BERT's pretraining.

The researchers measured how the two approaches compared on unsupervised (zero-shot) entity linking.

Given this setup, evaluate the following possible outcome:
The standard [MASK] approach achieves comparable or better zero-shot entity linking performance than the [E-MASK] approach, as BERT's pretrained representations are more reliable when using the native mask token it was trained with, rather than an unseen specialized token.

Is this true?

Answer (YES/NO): YES